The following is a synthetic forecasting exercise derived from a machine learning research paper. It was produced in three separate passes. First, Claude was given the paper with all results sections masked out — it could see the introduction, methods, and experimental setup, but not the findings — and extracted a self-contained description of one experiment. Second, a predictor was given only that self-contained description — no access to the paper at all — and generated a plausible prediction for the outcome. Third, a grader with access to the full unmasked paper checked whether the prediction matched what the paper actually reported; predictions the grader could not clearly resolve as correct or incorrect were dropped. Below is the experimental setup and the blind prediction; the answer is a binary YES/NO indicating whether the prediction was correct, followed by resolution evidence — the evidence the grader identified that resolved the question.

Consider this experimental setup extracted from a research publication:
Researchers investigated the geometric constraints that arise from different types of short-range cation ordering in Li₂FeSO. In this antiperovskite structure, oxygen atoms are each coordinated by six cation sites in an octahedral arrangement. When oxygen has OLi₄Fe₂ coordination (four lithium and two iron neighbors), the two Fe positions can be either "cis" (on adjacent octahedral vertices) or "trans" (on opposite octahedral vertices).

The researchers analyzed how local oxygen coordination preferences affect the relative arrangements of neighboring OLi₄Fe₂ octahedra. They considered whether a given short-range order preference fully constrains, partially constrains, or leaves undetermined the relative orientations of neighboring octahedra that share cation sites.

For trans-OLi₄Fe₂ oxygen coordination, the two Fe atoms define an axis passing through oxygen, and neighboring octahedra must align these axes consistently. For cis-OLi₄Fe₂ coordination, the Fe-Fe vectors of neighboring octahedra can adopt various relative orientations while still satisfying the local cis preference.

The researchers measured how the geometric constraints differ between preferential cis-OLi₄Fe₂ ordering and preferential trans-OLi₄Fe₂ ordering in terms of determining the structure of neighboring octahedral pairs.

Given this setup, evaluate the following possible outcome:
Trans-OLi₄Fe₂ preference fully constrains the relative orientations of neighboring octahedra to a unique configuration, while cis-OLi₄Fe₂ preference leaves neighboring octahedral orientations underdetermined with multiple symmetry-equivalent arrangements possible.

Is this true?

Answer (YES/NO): NO